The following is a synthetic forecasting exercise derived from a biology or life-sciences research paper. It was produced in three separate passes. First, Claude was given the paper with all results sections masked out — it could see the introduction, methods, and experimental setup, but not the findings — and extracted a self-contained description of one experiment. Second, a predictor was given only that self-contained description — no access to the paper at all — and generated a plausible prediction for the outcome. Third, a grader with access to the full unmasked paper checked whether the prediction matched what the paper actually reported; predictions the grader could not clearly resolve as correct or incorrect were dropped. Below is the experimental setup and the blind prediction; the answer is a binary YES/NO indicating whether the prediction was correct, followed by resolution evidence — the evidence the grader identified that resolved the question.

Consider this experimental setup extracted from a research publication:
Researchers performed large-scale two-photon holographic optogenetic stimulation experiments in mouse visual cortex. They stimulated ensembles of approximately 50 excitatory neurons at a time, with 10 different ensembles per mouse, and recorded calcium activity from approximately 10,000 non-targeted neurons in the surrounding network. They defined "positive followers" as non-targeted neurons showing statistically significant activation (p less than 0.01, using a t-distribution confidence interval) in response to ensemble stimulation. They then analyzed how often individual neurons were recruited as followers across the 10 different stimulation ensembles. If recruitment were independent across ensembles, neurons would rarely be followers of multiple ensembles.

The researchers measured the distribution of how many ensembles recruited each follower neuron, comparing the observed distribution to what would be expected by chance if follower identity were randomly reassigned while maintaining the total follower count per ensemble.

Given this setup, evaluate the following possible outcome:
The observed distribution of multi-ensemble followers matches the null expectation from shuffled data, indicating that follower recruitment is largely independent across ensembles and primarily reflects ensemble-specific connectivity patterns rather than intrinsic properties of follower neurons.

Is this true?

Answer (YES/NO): NO